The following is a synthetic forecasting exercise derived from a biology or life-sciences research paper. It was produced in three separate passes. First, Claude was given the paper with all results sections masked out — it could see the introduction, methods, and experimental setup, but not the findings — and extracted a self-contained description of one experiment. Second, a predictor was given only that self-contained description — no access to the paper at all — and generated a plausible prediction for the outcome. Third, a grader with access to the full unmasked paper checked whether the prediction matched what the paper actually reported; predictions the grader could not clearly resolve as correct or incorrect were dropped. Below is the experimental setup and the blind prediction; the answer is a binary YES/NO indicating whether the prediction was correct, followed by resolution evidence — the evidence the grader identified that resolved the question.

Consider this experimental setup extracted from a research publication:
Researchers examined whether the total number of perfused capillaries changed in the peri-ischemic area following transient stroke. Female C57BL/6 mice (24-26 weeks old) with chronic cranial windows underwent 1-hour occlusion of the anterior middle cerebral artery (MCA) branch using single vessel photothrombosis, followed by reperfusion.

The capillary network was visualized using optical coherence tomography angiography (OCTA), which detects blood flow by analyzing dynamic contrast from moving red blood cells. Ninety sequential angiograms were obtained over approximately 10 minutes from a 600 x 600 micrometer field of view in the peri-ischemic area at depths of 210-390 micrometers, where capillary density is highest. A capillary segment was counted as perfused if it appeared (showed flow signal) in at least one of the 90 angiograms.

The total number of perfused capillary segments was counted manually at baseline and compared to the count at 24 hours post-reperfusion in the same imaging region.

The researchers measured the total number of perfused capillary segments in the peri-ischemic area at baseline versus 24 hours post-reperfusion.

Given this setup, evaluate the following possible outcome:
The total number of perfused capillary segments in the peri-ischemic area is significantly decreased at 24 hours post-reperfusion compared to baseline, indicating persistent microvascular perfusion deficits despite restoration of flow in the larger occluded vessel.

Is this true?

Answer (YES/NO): YES